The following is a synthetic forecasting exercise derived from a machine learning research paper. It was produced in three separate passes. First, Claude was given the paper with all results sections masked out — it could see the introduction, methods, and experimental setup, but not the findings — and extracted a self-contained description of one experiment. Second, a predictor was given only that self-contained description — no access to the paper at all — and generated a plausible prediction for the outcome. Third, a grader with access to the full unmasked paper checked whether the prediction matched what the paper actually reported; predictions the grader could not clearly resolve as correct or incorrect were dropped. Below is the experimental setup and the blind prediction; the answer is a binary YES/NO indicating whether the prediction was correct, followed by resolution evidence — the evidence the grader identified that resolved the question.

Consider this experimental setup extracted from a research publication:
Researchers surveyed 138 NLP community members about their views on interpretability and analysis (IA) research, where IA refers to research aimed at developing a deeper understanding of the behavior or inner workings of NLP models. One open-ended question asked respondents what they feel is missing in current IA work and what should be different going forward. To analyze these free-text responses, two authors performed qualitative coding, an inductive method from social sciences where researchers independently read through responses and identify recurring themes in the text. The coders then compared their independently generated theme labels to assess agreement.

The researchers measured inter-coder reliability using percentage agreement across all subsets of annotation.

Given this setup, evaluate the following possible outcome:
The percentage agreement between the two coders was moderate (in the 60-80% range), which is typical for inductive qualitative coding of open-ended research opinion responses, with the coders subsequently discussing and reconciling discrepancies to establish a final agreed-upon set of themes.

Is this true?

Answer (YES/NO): NO